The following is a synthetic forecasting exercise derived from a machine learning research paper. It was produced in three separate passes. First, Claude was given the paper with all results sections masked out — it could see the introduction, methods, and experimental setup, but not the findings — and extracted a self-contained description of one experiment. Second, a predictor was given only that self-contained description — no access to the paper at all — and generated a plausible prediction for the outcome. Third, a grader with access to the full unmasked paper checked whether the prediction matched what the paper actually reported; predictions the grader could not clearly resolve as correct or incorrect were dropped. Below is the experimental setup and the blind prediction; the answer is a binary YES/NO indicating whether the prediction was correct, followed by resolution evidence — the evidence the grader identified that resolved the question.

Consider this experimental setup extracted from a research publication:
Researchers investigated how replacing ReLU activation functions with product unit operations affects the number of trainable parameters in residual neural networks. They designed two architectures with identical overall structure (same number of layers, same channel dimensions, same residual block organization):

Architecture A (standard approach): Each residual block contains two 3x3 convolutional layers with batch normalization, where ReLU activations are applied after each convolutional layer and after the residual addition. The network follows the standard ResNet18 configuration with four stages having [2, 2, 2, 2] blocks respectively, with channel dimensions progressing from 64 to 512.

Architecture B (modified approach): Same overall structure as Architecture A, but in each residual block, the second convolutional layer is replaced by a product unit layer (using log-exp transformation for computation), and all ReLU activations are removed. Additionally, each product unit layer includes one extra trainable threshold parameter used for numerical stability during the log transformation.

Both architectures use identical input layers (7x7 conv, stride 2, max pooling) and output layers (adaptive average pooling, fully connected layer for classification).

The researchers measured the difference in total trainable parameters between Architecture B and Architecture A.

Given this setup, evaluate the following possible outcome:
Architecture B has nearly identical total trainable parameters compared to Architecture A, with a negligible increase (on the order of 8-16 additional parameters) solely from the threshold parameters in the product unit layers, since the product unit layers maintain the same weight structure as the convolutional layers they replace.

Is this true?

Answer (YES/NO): YES